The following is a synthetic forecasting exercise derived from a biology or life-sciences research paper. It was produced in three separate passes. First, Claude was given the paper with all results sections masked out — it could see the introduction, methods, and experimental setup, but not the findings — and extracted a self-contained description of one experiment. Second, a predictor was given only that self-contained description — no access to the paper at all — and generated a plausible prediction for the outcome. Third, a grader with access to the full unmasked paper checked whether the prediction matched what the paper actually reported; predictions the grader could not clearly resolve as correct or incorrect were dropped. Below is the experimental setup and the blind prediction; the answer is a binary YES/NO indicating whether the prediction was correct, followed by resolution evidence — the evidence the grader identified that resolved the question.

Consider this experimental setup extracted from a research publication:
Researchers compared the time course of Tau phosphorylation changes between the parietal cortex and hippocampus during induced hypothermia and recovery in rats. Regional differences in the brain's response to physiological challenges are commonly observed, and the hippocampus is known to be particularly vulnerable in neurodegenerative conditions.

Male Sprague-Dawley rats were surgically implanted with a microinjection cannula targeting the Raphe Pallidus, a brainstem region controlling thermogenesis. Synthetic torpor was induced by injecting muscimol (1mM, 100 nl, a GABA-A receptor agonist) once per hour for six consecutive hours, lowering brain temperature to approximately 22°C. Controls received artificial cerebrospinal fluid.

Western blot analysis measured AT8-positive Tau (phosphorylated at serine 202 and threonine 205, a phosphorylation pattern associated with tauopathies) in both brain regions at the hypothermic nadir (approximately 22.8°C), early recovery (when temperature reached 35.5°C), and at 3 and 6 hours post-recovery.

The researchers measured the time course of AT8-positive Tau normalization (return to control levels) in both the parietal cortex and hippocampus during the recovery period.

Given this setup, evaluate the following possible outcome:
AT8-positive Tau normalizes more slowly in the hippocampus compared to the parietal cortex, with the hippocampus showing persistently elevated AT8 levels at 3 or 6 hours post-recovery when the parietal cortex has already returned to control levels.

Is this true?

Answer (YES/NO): NO